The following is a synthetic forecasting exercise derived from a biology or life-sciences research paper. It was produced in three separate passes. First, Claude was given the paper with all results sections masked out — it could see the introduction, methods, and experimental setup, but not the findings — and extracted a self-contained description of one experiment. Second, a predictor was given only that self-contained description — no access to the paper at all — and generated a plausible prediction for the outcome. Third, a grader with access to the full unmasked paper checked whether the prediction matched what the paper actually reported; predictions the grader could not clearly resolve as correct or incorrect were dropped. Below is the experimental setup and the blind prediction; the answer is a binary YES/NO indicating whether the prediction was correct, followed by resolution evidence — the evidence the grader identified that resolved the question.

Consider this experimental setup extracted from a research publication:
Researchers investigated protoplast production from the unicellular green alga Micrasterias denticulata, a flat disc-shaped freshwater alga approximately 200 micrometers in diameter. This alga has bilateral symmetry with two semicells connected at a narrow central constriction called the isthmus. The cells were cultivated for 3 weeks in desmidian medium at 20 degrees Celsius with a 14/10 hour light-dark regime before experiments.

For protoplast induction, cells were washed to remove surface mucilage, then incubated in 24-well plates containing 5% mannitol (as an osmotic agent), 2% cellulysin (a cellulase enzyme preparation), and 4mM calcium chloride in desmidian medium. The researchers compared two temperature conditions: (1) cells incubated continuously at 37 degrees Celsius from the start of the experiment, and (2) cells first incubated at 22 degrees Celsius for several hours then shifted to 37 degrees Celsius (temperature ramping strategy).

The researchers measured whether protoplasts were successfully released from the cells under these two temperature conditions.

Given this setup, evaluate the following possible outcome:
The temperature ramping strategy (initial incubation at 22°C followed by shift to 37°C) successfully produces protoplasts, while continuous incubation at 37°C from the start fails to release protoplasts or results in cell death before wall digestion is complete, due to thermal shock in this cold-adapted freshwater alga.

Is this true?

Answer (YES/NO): NO